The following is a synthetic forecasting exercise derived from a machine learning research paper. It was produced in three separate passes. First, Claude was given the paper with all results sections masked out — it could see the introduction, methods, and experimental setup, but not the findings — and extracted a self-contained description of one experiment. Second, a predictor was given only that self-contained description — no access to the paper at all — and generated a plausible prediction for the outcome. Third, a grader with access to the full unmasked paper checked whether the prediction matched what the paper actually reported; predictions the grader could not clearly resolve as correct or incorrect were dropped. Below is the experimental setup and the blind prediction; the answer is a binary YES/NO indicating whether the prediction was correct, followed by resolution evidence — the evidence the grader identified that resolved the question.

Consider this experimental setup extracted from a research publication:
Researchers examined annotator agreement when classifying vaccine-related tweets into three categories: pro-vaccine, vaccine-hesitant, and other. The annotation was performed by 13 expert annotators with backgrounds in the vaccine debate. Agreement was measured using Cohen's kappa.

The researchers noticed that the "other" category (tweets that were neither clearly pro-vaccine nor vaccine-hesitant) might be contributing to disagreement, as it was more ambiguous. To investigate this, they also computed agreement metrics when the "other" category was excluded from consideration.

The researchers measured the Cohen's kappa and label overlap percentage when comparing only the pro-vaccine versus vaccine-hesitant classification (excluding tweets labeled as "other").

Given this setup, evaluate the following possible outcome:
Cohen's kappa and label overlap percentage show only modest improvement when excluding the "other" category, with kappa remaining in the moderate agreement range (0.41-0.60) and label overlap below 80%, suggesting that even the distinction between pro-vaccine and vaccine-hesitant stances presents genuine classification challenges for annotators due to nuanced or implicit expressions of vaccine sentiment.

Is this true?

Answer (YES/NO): NO